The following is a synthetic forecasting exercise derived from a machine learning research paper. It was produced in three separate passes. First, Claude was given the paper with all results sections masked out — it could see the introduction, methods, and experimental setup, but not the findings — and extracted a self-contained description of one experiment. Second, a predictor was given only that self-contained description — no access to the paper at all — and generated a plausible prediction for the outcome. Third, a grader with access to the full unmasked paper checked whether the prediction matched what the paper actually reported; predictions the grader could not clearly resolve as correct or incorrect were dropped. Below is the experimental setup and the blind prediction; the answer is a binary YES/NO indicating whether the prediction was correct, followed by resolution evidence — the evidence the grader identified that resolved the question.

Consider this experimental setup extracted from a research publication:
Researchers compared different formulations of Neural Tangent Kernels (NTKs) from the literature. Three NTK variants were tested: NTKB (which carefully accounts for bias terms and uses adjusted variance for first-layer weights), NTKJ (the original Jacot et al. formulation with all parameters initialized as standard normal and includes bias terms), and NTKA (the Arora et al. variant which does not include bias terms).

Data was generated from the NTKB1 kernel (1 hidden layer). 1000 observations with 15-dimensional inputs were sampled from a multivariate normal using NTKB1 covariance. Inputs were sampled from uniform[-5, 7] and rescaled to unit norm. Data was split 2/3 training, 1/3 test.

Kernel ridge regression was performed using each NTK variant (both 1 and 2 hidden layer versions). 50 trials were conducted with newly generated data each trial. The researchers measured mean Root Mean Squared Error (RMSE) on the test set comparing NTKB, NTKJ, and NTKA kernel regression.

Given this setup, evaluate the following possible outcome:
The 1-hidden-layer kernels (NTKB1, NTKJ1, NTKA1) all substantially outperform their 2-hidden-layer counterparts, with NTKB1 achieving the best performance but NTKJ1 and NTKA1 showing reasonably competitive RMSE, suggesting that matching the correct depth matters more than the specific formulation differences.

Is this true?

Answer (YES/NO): NO